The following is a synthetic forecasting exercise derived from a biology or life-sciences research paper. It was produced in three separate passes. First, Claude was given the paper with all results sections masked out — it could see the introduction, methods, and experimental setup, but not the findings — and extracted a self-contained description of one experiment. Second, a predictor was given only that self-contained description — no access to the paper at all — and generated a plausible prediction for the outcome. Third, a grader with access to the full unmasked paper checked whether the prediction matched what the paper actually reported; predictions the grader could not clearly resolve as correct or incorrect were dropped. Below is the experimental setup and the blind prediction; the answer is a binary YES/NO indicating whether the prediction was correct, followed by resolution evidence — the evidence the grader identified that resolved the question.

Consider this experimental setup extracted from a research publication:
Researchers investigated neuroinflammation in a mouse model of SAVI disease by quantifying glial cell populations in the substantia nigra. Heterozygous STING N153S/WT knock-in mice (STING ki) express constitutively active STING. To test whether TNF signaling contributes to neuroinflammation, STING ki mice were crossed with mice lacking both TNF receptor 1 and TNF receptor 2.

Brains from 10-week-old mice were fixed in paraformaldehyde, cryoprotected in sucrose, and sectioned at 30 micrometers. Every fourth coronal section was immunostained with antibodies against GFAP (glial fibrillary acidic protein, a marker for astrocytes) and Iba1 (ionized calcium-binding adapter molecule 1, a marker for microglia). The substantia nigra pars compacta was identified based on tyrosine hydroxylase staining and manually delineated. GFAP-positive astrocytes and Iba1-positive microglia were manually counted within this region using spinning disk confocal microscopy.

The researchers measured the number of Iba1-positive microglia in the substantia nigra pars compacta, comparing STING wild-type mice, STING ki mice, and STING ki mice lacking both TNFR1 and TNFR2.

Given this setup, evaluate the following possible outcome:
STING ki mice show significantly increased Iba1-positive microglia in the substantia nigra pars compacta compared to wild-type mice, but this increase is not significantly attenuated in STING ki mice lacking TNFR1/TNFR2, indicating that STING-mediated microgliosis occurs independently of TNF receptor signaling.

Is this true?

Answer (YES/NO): YES